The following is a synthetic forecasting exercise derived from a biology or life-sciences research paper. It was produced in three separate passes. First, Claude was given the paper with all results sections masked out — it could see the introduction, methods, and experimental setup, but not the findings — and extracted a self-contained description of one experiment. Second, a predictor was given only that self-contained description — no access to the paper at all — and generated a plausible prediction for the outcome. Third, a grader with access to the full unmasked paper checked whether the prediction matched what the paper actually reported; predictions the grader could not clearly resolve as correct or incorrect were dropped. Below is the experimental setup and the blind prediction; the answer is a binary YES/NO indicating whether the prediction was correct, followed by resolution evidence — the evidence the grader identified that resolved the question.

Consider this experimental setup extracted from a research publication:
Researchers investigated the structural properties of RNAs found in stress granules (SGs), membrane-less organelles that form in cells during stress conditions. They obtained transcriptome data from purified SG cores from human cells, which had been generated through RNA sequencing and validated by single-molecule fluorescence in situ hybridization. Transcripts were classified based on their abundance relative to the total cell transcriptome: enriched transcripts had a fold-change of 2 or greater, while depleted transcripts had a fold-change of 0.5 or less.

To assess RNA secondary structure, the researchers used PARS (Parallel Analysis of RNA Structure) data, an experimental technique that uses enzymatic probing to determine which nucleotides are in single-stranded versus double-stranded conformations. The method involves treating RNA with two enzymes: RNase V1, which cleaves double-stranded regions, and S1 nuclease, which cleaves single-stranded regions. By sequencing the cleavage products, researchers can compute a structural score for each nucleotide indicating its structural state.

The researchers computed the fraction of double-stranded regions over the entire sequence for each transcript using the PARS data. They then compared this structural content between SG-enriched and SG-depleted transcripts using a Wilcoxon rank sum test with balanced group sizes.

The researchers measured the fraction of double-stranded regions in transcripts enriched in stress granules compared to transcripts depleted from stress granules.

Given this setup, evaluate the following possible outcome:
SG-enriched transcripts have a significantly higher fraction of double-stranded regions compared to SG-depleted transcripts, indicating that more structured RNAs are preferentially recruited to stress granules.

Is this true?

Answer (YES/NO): NO